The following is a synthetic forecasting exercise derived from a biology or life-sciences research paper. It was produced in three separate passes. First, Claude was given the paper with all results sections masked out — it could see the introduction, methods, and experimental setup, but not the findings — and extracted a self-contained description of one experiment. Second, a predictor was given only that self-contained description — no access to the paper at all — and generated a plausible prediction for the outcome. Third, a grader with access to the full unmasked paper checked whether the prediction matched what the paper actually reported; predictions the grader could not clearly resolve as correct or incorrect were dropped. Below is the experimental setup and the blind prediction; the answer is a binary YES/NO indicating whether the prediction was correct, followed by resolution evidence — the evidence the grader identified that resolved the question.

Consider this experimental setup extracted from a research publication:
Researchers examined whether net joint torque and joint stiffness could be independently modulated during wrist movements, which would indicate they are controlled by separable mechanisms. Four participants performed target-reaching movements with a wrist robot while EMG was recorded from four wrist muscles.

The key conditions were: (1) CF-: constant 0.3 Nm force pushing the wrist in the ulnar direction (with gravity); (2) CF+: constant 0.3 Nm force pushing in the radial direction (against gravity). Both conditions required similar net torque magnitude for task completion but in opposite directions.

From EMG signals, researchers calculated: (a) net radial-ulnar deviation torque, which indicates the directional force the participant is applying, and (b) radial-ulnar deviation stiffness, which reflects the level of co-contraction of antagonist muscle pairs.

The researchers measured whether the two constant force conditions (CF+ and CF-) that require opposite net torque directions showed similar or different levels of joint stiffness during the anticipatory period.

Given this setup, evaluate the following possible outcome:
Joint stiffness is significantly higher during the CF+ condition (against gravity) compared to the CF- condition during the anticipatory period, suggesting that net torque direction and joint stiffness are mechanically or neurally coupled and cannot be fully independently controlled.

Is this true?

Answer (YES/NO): NO